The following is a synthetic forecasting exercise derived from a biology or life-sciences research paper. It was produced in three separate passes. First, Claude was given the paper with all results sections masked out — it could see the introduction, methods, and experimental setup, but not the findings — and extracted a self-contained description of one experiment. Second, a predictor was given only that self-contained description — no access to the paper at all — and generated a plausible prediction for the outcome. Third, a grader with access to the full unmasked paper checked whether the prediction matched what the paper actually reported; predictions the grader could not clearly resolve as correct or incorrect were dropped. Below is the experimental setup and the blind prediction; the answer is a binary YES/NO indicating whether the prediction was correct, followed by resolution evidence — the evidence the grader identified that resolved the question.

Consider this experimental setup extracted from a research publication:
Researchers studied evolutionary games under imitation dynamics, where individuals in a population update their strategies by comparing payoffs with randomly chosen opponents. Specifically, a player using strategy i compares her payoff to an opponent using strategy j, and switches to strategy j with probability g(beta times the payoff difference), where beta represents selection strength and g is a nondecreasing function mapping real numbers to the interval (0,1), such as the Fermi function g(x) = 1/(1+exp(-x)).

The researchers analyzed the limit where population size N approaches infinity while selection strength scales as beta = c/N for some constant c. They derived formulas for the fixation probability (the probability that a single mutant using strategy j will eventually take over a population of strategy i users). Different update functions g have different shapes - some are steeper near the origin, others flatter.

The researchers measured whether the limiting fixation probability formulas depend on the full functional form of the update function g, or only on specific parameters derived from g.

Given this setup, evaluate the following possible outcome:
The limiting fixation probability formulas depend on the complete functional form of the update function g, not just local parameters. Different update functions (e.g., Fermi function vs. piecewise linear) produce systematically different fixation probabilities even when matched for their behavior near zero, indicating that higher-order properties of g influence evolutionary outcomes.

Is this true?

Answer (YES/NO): NO